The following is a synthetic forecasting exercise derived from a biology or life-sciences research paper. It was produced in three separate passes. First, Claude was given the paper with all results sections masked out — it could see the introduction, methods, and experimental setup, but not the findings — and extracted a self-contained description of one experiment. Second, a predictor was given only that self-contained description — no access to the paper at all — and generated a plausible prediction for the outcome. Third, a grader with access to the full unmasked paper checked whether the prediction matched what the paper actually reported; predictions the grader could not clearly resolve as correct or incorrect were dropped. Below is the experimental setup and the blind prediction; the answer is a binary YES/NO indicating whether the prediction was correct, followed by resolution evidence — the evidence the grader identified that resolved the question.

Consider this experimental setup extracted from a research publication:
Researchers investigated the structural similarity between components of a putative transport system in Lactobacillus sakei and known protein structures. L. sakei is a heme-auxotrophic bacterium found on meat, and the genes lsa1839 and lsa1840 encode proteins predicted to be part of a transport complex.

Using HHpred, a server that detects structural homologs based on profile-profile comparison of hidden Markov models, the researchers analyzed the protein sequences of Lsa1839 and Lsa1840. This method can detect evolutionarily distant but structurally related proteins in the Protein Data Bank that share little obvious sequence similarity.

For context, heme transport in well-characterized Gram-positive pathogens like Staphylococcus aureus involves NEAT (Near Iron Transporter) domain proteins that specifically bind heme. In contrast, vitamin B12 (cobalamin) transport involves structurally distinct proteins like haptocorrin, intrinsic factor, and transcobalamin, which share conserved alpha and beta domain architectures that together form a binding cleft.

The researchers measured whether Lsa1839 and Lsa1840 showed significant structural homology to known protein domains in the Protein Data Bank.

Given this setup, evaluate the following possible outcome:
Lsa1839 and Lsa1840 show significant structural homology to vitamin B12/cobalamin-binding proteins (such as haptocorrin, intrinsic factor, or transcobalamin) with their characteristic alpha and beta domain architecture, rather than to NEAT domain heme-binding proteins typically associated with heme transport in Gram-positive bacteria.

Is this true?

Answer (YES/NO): YES